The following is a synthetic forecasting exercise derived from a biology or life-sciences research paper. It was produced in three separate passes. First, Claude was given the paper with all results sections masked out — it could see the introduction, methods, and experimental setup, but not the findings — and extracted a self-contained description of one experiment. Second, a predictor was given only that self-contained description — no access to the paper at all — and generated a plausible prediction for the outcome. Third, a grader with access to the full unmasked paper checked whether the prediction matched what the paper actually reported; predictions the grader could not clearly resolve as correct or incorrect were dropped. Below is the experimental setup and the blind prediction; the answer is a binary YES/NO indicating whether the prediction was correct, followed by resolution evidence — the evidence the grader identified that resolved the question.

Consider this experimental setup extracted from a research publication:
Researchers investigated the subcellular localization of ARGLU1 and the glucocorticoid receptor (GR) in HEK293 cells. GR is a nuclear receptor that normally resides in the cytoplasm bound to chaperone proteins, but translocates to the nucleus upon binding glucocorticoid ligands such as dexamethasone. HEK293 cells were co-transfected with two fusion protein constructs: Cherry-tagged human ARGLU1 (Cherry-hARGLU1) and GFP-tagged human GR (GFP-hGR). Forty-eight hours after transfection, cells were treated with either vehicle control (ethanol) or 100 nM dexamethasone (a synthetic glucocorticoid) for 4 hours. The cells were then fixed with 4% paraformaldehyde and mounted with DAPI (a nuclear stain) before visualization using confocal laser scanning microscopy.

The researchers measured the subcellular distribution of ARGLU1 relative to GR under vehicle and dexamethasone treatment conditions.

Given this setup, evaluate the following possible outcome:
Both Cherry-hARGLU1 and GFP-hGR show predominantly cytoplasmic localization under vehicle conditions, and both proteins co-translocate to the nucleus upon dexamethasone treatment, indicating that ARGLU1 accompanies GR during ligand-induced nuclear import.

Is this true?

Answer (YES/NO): NO